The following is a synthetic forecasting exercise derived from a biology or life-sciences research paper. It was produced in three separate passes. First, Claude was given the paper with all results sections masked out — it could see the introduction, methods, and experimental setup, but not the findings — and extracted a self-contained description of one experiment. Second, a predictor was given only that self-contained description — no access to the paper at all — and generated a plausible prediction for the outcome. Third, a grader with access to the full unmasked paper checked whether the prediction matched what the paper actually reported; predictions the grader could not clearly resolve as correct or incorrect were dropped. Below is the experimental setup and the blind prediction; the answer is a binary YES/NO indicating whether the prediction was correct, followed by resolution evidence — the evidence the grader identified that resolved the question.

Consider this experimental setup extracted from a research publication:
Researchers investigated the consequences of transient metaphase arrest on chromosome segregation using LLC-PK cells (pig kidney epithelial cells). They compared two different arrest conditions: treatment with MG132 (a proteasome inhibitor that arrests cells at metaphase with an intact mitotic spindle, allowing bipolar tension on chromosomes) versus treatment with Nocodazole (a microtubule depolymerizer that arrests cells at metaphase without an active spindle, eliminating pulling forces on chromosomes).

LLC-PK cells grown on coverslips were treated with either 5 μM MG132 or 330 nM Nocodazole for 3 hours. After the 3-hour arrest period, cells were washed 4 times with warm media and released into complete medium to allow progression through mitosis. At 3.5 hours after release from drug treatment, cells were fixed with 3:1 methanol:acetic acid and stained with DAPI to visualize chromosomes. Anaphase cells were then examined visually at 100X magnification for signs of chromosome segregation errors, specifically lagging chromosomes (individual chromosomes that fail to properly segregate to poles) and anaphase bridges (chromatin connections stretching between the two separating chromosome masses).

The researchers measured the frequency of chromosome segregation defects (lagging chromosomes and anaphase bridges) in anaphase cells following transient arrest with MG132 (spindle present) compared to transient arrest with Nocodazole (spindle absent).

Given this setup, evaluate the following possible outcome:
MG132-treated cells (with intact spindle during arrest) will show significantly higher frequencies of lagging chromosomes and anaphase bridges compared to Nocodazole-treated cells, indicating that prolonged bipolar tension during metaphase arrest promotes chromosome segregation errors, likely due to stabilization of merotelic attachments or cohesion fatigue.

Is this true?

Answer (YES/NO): YES